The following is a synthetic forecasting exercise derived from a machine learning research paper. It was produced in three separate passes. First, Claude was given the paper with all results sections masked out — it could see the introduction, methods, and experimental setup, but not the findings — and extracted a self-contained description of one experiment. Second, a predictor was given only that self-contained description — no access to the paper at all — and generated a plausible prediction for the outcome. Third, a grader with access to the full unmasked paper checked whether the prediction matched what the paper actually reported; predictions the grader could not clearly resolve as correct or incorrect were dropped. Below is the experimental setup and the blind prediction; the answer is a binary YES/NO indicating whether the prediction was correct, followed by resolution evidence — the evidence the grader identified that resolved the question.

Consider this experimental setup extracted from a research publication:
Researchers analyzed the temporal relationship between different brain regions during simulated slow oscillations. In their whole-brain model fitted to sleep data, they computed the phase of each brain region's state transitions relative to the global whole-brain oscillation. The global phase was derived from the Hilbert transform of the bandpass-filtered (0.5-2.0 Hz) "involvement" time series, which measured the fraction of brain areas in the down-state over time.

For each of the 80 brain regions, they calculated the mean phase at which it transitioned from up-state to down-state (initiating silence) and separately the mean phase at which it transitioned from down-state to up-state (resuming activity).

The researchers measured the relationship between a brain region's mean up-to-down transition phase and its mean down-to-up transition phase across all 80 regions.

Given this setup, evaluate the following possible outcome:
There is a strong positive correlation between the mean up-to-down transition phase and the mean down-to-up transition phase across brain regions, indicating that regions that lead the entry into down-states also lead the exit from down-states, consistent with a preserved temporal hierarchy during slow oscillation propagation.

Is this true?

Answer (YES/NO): NO